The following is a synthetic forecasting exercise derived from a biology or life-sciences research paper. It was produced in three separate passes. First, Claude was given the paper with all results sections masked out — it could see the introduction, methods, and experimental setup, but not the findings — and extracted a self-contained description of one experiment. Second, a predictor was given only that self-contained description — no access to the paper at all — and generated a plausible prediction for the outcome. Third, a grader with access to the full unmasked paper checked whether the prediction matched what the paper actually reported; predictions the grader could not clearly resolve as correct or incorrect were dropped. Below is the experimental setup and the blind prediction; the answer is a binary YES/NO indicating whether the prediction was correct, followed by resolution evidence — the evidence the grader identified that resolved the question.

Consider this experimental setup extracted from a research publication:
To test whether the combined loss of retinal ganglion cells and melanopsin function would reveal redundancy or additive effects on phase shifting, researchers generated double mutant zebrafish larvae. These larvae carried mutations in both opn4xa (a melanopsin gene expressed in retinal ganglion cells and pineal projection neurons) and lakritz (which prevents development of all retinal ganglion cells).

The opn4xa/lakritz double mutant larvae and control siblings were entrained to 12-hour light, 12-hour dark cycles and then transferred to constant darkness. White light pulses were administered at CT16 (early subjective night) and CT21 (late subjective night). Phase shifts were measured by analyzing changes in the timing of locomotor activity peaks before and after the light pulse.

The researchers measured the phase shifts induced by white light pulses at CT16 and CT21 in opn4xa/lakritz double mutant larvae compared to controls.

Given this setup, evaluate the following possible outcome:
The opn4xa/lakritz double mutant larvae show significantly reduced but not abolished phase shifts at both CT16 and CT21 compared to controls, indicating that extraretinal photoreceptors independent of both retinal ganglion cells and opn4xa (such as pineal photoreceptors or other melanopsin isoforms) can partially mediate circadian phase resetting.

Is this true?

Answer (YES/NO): NO